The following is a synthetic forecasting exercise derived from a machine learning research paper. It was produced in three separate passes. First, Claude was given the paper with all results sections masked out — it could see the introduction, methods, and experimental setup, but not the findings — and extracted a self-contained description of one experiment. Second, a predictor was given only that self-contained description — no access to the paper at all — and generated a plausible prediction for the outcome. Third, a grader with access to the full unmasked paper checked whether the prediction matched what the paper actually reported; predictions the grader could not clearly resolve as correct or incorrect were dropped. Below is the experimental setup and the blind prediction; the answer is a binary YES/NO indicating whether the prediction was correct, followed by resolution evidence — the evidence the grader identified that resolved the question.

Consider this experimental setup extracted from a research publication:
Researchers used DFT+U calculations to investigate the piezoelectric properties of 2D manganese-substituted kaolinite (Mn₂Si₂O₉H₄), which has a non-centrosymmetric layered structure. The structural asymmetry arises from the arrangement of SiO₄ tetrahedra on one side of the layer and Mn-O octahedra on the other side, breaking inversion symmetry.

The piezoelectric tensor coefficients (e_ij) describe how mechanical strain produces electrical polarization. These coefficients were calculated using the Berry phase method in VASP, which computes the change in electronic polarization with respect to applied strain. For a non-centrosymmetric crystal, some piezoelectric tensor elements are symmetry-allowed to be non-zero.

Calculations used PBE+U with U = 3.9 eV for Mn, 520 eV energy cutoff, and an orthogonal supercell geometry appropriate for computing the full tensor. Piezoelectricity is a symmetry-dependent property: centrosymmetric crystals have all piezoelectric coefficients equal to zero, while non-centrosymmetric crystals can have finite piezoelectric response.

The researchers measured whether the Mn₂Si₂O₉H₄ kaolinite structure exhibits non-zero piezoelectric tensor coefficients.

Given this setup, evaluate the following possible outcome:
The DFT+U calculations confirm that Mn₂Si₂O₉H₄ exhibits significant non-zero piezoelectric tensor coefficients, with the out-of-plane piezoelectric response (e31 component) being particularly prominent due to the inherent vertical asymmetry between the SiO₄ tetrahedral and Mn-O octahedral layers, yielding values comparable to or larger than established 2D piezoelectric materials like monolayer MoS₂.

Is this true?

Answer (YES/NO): NO